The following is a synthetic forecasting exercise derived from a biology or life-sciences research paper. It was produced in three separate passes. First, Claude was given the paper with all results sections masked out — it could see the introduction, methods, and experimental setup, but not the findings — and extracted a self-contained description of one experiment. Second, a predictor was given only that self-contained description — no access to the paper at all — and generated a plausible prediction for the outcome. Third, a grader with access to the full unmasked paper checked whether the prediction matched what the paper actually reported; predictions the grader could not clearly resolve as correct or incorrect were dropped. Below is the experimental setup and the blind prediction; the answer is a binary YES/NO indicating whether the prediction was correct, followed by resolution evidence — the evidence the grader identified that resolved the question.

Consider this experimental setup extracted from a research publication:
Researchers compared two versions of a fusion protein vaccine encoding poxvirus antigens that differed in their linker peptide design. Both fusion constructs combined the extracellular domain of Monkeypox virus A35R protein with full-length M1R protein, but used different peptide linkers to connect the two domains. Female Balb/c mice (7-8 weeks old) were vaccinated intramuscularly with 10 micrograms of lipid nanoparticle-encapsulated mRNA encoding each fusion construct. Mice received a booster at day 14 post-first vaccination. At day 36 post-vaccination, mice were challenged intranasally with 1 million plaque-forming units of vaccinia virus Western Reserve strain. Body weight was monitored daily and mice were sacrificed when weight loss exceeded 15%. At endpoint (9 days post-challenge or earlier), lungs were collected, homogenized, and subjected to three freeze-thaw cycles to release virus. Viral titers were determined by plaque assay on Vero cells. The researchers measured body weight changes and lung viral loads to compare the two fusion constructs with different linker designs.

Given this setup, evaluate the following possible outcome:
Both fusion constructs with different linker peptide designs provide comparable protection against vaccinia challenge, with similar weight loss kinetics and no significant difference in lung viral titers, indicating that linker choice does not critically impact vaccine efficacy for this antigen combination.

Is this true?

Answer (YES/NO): NO